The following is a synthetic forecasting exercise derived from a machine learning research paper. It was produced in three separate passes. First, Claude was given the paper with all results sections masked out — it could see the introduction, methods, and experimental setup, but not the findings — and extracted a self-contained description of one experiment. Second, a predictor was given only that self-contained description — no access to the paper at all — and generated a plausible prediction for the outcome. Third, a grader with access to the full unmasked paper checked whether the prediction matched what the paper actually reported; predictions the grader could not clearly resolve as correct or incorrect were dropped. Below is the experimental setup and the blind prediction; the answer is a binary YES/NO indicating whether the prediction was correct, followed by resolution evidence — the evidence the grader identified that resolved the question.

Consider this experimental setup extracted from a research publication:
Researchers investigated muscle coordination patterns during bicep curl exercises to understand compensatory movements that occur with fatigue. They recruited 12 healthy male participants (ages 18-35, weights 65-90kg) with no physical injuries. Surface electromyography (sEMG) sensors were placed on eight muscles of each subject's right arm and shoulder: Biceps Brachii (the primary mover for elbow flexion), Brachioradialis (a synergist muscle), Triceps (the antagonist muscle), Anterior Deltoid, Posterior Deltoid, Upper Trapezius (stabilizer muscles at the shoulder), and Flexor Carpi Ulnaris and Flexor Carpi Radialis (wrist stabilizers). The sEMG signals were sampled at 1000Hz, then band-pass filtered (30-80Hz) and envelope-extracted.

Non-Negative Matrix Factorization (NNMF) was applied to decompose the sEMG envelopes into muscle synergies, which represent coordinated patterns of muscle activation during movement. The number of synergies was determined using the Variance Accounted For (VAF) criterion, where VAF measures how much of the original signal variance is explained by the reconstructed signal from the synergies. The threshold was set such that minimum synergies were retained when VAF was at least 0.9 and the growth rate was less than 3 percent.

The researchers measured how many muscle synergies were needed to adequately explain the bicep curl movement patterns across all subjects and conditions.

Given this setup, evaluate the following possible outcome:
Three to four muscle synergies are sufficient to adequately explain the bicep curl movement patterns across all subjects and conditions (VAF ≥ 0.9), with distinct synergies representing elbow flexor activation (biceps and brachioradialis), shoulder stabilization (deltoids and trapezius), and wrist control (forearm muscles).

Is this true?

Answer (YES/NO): NO